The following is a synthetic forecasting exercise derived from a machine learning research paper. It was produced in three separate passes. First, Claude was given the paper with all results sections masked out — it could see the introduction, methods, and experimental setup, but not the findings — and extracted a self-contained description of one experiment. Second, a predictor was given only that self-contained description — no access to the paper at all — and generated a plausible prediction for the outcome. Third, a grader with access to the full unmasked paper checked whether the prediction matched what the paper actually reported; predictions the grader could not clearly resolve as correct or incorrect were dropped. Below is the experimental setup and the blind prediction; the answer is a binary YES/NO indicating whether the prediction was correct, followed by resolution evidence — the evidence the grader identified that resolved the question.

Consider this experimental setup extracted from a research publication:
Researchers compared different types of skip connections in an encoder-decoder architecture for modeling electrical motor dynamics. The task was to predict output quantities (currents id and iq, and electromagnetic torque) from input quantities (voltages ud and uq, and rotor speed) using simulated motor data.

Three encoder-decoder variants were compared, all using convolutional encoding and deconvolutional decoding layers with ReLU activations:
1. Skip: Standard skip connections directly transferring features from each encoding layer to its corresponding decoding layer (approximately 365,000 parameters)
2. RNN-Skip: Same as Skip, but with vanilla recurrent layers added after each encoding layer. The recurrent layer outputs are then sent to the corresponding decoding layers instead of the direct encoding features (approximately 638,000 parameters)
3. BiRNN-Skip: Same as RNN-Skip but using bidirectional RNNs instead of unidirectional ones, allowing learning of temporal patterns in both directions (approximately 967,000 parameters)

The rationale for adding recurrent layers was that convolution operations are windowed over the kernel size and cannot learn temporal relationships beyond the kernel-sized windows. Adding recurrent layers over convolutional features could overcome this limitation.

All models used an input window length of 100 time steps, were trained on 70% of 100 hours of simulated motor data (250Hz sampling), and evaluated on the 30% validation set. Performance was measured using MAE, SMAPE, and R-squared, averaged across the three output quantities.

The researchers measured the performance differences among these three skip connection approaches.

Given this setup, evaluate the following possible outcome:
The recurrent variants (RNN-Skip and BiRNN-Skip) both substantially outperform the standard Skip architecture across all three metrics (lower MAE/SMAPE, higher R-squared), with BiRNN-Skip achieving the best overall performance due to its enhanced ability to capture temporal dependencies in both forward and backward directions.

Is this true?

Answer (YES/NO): NO